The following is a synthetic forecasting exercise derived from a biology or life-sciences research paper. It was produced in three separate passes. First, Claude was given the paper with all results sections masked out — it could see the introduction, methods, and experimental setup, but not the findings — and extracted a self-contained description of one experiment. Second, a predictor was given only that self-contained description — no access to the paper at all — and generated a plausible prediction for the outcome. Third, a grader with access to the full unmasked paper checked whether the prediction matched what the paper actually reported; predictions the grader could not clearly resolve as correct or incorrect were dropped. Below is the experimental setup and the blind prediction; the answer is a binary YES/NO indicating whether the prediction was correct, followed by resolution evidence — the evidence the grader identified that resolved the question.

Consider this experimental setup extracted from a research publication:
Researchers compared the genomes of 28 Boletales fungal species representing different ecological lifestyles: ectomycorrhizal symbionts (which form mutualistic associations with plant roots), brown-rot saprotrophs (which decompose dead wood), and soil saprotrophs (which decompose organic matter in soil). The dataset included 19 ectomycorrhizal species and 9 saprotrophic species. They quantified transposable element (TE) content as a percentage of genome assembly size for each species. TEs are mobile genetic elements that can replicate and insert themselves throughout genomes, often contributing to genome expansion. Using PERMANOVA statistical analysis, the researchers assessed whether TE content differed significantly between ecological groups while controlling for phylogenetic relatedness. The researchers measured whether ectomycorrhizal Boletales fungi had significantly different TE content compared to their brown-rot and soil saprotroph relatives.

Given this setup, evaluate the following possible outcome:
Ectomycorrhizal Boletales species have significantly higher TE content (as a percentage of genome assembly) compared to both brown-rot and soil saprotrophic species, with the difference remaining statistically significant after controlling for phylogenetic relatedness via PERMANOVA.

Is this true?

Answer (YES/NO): YES